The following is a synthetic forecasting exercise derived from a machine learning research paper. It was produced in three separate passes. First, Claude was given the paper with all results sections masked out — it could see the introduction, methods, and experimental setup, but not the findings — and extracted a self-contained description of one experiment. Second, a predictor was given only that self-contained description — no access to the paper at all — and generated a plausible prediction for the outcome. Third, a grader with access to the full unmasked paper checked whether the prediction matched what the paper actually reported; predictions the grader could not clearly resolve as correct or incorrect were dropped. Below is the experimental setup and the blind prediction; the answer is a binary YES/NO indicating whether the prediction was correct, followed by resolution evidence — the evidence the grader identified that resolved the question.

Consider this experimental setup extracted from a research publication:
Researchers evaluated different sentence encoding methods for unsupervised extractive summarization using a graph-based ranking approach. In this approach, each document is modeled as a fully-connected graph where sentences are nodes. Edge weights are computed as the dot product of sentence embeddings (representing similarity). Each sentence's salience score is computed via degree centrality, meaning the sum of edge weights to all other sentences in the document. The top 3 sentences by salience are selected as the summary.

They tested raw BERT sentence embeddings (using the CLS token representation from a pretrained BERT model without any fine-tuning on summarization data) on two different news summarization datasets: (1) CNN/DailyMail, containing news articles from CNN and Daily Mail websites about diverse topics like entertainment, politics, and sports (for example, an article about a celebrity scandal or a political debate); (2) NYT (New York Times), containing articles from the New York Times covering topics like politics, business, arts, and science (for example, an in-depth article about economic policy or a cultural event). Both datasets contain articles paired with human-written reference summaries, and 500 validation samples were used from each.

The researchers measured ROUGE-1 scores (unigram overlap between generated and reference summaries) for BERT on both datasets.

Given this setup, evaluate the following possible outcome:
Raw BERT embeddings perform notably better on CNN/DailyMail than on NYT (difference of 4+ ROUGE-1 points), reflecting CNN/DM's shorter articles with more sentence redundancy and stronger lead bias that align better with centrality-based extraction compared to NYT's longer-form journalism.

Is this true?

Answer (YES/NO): NO